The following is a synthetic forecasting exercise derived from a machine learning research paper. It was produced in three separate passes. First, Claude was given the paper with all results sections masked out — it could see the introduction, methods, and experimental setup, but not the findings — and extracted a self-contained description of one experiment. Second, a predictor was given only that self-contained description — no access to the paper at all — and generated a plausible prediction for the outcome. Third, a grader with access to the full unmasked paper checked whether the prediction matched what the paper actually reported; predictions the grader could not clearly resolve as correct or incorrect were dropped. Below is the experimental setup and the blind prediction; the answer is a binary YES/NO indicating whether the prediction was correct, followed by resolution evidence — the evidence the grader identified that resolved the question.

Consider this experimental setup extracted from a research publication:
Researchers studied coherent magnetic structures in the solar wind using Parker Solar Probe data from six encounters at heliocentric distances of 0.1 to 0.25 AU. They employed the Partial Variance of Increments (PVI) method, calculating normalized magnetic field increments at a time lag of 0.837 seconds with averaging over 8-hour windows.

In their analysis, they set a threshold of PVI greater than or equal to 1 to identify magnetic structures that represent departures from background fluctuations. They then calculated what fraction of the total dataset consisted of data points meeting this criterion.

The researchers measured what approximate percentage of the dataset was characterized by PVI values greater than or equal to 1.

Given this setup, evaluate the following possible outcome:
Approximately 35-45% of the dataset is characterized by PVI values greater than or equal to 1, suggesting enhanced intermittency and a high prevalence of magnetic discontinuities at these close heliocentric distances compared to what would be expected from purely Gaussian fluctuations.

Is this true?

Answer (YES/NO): NO